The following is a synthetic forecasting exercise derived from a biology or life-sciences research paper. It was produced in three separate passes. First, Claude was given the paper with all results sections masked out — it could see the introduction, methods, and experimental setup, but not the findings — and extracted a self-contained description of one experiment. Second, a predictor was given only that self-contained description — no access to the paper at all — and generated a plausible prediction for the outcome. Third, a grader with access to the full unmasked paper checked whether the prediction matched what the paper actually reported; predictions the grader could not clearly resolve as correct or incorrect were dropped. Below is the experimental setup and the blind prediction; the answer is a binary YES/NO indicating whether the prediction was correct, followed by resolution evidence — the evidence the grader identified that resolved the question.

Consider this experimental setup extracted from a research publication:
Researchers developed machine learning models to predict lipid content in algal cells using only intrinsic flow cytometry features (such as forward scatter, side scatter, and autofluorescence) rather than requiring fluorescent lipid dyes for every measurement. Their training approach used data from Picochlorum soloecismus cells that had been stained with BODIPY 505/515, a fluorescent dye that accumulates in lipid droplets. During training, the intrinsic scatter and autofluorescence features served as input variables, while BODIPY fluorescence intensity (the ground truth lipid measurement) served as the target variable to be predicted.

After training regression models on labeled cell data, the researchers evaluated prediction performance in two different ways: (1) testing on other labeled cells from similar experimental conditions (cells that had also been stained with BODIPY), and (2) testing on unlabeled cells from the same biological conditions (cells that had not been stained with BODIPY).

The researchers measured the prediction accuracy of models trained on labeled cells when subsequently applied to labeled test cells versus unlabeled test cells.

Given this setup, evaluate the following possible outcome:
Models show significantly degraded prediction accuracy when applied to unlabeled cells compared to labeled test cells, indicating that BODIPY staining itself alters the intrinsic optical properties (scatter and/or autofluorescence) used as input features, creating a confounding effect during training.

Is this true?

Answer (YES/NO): YES